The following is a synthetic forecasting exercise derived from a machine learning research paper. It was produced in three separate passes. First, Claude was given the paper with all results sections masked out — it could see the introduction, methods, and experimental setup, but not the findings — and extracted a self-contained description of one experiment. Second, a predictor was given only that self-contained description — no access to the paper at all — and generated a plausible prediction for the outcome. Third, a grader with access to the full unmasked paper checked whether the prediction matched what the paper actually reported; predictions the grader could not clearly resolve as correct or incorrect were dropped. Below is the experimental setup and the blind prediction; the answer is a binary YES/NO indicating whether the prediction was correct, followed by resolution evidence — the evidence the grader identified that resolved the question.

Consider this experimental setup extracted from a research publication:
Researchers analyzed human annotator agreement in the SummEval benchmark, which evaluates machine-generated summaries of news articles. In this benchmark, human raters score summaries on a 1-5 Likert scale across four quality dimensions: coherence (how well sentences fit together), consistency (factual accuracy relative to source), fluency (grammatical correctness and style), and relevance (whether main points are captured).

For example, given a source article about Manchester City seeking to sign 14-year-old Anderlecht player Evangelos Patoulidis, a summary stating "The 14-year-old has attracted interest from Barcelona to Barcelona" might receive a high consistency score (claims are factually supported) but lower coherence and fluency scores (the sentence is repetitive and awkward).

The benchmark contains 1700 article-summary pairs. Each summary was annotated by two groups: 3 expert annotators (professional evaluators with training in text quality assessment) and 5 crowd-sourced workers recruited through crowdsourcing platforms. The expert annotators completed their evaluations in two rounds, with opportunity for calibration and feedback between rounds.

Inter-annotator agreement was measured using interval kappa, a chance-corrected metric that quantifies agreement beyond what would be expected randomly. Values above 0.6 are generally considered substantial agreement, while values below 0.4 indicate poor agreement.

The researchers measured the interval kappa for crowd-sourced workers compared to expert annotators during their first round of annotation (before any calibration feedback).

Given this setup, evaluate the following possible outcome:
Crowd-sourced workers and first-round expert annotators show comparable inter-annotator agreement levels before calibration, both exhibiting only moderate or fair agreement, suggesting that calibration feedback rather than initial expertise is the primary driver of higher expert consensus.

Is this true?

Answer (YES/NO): YES